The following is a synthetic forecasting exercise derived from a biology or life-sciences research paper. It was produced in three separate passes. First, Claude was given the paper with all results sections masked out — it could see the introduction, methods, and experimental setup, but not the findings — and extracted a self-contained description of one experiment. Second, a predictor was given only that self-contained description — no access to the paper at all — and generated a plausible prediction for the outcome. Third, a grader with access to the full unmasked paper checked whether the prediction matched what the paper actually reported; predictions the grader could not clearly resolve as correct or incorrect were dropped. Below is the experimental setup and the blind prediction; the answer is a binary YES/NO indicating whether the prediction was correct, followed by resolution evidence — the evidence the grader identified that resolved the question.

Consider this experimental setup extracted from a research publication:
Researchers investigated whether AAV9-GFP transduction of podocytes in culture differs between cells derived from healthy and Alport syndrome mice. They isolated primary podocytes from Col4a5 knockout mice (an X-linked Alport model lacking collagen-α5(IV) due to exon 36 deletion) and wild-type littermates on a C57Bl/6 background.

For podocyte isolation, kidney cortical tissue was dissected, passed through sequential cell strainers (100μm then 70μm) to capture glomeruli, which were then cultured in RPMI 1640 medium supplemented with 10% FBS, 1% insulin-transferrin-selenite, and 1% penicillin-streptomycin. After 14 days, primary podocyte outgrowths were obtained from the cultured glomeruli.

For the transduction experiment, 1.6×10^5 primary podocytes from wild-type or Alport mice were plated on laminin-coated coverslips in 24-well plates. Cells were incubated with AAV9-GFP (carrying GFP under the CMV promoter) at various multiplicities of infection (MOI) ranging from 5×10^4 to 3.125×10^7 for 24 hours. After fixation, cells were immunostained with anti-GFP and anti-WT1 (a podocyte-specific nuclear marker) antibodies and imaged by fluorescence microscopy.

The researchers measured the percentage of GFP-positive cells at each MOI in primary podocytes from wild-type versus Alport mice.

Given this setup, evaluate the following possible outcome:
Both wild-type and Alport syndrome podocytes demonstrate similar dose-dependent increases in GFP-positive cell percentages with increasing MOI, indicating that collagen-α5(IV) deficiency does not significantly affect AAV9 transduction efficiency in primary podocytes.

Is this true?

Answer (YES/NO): YES